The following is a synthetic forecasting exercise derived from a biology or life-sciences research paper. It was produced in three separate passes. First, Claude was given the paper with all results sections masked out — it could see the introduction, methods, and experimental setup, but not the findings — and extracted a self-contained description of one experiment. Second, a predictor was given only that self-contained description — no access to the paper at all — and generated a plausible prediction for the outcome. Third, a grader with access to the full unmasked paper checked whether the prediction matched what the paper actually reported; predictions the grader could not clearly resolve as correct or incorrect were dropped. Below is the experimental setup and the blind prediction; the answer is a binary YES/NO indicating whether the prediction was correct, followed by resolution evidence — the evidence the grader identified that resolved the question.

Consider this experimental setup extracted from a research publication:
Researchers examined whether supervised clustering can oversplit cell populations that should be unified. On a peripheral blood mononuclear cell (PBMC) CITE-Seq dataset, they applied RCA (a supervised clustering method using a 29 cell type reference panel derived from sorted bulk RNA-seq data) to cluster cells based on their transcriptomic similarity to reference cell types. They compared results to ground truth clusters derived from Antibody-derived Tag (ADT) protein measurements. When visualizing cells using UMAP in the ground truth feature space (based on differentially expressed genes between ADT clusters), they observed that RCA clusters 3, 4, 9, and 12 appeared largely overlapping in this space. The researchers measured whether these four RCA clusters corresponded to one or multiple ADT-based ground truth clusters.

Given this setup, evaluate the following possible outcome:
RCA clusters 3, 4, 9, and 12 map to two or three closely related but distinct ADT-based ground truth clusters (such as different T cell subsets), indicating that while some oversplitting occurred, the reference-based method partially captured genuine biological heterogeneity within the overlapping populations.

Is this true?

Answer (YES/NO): NO